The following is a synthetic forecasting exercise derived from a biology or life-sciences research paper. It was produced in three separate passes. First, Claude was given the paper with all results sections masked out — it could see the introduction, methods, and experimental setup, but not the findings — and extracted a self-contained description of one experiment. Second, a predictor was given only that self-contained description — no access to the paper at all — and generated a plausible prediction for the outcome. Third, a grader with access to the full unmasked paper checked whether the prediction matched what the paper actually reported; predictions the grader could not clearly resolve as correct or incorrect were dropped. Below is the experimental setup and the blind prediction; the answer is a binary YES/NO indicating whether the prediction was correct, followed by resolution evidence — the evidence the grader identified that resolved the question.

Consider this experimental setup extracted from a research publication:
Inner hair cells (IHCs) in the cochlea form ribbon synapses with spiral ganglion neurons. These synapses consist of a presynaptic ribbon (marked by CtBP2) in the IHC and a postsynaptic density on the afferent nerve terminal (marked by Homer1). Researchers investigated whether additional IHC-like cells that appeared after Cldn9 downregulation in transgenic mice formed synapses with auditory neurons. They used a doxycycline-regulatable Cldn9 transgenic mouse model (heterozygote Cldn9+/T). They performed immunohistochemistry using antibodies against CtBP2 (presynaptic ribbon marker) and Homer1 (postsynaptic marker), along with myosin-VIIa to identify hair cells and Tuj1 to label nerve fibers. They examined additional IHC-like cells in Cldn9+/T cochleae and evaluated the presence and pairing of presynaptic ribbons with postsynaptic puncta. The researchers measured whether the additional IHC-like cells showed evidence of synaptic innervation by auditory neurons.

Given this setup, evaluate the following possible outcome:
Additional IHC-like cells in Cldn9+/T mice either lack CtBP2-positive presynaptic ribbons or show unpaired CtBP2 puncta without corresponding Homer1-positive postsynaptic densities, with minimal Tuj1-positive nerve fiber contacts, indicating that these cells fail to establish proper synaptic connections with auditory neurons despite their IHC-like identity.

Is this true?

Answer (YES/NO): NO